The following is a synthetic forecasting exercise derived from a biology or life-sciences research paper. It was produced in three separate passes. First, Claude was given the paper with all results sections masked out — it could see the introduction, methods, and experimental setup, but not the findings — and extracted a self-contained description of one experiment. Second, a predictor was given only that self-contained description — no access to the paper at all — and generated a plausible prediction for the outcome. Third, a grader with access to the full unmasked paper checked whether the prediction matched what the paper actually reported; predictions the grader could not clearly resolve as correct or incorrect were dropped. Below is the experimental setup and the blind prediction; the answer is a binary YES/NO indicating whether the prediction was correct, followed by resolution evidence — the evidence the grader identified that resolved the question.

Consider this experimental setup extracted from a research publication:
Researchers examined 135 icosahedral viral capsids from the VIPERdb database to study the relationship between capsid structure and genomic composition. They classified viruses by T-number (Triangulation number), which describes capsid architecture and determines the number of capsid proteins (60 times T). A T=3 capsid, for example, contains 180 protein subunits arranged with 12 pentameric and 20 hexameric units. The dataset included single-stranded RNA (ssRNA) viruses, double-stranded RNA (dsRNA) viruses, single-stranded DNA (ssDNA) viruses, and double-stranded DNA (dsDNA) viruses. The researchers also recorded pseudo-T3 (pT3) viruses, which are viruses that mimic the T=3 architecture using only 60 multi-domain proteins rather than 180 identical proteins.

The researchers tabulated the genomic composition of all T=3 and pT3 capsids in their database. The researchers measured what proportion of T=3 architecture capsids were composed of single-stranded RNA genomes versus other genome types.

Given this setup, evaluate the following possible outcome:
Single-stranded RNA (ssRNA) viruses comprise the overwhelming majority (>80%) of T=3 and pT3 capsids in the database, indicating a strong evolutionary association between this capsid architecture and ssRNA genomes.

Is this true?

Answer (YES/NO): YES